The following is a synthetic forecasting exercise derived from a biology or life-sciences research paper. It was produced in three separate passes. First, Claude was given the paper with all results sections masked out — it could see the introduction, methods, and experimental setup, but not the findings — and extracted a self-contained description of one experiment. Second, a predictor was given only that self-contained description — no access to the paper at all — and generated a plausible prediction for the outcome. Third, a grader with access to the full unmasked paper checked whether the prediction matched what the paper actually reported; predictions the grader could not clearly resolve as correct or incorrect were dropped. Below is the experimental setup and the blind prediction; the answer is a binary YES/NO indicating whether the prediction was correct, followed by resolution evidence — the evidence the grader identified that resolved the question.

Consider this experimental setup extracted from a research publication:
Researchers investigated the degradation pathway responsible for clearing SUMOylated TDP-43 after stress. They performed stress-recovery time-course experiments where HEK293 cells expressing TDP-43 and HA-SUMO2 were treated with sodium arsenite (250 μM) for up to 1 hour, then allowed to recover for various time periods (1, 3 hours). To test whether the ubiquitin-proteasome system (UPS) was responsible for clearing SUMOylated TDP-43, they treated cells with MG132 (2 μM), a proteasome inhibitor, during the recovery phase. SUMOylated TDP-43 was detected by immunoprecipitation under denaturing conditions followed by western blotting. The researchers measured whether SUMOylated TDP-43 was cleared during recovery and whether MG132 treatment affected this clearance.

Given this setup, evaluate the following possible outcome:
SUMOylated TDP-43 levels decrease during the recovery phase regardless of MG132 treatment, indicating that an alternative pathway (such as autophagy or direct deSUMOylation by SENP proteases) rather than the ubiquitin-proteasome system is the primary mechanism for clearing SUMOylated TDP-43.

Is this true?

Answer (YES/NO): NO